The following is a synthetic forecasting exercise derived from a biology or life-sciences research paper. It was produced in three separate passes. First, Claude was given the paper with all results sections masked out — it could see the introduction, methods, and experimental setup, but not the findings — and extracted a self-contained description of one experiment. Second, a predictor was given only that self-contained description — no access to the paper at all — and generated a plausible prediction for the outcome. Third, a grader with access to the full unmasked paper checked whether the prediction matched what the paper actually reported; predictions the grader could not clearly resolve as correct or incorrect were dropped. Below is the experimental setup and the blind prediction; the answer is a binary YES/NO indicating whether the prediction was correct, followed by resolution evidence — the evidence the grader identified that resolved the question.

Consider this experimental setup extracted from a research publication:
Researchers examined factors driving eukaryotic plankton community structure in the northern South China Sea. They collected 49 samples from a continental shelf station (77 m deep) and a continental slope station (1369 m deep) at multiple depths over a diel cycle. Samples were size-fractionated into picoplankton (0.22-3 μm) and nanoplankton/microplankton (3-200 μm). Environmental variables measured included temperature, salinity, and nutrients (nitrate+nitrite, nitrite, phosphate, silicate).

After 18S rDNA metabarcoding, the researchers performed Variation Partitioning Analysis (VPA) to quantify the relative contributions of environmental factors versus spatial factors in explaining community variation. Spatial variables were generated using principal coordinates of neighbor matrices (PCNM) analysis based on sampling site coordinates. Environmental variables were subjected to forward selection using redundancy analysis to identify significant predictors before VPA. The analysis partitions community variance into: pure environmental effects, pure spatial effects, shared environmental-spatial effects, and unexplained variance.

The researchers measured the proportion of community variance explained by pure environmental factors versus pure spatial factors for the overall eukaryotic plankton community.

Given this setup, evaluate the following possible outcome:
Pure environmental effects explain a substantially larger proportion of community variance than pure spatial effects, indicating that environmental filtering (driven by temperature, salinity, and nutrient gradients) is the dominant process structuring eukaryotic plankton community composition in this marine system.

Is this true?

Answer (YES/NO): NO